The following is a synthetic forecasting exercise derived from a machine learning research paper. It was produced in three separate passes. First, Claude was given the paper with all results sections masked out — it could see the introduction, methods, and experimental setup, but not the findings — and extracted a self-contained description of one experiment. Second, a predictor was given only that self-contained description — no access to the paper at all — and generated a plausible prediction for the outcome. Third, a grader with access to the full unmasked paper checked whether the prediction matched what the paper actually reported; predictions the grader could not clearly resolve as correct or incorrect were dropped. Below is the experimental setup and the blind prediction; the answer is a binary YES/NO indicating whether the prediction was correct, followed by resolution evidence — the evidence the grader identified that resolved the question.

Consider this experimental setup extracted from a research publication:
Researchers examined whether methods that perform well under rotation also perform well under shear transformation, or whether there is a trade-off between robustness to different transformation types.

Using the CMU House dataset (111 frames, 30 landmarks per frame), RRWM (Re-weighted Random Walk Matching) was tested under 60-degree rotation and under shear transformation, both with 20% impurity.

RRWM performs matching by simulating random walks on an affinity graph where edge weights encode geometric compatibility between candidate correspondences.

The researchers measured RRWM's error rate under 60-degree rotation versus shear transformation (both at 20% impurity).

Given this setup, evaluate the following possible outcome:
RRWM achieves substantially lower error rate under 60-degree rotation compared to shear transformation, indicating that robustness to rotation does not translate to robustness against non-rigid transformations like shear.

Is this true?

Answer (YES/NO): NO